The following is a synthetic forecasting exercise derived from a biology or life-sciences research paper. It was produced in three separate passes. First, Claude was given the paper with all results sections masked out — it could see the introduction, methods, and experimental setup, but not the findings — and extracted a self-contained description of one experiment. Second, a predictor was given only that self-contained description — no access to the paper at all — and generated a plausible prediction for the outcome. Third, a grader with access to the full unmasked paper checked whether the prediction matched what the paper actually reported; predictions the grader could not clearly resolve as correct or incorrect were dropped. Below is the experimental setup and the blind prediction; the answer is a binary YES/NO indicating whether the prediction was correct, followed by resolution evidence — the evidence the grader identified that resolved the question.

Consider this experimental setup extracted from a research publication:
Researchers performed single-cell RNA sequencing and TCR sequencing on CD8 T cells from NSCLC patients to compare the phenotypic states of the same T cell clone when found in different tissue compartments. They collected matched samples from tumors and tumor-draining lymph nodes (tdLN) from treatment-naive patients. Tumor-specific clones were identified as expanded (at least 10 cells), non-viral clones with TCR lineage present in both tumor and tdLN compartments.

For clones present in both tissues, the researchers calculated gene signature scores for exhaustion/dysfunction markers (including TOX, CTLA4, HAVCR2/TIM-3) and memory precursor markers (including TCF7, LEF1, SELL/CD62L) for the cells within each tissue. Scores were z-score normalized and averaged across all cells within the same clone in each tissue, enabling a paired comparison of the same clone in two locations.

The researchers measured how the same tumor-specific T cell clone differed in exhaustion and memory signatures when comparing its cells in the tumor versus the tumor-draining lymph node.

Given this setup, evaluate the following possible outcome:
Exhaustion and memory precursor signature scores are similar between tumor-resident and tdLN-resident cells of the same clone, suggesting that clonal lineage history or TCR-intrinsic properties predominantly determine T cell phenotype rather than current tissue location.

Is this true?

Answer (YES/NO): NO